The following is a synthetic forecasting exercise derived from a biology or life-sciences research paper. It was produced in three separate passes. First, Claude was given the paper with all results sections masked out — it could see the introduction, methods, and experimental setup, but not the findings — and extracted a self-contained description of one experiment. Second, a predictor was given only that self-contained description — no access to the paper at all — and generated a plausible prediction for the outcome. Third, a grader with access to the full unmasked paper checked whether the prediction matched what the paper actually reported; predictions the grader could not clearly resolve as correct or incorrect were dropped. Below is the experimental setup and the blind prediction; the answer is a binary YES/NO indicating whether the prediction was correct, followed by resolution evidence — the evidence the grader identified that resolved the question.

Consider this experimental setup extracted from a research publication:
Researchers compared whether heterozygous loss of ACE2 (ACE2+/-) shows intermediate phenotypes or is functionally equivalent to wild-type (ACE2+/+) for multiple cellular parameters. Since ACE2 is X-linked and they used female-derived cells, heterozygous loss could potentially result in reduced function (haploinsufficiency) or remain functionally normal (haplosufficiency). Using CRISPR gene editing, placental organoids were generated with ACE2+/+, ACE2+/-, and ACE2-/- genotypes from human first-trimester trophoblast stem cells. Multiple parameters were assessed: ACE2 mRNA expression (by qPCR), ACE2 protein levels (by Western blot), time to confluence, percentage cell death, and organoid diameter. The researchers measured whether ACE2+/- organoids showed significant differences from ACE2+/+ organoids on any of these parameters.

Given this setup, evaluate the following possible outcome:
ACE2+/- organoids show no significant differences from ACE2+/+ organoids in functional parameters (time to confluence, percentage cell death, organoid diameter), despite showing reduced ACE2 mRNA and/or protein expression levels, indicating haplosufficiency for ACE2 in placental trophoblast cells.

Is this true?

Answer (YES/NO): NO